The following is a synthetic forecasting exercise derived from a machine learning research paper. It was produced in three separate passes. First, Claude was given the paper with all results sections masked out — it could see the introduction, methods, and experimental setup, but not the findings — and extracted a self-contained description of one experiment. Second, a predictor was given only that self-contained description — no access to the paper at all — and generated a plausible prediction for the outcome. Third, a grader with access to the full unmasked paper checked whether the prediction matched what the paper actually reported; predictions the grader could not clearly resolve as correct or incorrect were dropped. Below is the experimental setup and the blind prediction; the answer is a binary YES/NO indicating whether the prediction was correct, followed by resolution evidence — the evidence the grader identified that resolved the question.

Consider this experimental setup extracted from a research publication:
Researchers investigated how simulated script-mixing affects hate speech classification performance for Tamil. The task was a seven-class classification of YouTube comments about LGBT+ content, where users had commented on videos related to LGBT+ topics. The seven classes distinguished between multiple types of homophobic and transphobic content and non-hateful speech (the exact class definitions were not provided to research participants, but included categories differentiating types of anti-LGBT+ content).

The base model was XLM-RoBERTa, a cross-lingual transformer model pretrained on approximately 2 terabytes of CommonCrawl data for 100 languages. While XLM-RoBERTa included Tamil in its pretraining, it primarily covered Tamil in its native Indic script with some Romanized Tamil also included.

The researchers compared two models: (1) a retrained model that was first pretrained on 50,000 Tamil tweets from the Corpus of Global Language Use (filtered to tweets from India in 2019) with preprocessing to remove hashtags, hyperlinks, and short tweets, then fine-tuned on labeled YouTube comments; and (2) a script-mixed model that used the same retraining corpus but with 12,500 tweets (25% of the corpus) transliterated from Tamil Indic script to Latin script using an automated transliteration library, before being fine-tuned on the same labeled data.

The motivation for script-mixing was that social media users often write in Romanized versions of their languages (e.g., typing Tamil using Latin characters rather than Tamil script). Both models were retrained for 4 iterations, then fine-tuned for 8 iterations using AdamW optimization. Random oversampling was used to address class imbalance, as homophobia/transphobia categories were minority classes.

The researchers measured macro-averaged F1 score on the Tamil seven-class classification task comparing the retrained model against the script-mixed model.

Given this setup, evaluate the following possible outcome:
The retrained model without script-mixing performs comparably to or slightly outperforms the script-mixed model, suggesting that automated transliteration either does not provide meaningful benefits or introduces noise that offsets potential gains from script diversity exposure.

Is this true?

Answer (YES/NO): NO